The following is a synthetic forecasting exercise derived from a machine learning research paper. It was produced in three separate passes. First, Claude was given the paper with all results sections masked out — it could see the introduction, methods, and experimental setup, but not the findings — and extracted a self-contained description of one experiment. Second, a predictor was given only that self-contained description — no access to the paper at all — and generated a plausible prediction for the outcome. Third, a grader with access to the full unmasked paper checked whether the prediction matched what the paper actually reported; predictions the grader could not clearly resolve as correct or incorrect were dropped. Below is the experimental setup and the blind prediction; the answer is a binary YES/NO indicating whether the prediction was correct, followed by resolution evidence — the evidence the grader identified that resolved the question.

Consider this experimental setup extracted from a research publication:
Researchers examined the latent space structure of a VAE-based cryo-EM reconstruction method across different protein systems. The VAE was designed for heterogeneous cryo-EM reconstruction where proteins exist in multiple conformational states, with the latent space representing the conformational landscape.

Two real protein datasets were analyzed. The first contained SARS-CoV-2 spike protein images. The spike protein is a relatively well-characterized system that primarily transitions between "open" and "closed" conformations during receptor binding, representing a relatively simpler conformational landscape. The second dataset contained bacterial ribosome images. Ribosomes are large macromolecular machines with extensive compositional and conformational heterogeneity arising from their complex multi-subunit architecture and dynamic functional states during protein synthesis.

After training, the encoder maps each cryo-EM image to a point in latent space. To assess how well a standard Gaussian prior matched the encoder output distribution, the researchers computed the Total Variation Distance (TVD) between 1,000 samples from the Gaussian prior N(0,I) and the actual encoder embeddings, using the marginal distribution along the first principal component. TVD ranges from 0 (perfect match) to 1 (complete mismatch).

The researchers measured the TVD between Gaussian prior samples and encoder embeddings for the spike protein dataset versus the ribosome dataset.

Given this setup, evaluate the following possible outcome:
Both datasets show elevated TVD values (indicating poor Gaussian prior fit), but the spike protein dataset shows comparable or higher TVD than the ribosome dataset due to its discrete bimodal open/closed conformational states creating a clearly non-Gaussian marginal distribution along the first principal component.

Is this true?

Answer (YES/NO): NO